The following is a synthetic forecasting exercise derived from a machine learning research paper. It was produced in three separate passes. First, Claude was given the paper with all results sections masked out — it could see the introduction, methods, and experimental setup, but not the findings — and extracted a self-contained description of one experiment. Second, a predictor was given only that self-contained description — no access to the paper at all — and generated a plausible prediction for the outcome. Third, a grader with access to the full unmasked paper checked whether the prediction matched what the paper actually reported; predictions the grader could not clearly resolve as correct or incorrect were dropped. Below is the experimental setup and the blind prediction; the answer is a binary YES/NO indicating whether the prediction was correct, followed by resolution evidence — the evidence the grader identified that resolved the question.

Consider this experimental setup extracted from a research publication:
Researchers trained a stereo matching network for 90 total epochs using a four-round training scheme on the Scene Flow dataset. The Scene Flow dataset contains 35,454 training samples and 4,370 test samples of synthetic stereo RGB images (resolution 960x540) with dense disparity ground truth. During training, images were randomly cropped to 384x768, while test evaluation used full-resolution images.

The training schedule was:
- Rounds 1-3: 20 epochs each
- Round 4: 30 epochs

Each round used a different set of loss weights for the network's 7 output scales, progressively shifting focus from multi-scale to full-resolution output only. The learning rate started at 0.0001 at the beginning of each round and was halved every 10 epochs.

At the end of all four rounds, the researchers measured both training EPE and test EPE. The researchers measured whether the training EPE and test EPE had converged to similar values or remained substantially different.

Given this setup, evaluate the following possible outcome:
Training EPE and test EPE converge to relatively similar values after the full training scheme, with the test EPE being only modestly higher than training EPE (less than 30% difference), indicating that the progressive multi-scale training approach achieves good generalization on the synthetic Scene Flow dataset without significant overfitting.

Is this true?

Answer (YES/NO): NO